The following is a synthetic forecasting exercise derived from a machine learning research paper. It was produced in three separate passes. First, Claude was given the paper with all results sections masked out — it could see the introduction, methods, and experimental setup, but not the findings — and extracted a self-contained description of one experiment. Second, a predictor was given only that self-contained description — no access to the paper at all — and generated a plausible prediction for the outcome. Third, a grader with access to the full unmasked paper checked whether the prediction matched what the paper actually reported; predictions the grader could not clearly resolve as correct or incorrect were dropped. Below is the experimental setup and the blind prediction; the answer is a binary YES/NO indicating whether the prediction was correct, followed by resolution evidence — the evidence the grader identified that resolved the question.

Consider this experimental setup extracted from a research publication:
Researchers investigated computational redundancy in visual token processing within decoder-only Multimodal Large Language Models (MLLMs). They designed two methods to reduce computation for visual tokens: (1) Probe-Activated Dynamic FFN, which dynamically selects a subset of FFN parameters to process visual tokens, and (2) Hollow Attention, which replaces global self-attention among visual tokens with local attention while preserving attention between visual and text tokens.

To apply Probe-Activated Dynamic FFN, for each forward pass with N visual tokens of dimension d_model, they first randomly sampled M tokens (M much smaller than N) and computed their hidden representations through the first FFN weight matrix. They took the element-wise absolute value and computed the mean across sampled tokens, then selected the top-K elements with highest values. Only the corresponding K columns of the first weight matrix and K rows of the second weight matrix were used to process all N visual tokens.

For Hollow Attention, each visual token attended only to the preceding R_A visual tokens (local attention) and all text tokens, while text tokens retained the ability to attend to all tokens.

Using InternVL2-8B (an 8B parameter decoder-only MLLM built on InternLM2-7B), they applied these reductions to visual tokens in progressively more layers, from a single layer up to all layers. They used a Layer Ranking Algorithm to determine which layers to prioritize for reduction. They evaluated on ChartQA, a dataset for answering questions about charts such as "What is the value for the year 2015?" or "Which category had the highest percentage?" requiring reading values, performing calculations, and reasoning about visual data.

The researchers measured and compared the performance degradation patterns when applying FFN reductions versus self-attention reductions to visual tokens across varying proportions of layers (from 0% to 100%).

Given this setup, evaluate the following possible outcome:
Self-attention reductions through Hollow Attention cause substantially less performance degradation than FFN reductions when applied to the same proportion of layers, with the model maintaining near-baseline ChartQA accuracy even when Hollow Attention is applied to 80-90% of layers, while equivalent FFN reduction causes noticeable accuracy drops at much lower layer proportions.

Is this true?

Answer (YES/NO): NO